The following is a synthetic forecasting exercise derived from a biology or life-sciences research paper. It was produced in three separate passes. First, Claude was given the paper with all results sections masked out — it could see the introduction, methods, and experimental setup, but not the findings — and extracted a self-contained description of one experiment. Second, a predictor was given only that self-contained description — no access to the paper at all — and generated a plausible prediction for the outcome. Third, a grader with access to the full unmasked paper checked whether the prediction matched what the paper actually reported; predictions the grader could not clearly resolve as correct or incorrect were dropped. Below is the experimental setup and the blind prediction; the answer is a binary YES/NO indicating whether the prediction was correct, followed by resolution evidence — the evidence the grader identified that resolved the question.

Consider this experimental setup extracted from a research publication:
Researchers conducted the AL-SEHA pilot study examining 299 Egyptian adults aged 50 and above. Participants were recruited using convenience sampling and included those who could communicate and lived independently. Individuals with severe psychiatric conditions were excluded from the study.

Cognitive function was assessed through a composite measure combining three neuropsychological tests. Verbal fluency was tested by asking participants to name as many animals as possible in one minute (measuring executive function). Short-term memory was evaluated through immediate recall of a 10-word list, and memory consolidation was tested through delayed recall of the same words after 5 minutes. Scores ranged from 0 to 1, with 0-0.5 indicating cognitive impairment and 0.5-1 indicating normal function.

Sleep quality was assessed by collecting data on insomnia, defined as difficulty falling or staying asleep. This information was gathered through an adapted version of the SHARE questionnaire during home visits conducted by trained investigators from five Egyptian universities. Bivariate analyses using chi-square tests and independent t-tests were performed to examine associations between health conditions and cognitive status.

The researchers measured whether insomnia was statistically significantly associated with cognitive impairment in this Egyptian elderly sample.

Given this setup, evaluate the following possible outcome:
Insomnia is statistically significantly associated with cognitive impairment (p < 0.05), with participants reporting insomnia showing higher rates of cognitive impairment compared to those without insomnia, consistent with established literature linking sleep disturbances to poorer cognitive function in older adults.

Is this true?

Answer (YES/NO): NO